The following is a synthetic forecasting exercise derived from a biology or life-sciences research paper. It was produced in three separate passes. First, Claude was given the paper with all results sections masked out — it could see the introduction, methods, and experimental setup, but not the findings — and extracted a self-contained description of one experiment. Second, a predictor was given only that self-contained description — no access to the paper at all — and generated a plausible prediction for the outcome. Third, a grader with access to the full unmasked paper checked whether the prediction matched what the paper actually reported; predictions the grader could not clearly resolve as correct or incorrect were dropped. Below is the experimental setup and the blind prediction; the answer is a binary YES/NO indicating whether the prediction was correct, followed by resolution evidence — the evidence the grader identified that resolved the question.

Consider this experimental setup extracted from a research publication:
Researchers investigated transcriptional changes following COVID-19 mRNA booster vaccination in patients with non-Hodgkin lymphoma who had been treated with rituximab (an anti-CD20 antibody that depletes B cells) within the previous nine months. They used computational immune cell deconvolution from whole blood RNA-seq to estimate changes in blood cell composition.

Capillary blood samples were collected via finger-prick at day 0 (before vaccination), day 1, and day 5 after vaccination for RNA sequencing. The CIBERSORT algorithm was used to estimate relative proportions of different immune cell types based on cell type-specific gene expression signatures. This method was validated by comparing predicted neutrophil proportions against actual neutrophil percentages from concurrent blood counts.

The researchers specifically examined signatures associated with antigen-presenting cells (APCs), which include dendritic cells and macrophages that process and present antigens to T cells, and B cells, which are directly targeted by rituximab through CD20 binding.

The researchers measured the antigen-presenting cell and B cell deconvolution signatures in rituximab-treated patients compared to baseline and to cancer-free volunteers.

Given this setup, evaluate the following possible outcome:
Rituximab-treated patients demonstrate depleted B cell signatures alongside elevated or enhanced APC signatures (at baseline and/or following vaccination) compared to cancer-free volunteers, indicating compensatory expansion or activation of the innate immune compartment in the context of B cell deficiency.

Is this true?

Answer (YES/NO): NO